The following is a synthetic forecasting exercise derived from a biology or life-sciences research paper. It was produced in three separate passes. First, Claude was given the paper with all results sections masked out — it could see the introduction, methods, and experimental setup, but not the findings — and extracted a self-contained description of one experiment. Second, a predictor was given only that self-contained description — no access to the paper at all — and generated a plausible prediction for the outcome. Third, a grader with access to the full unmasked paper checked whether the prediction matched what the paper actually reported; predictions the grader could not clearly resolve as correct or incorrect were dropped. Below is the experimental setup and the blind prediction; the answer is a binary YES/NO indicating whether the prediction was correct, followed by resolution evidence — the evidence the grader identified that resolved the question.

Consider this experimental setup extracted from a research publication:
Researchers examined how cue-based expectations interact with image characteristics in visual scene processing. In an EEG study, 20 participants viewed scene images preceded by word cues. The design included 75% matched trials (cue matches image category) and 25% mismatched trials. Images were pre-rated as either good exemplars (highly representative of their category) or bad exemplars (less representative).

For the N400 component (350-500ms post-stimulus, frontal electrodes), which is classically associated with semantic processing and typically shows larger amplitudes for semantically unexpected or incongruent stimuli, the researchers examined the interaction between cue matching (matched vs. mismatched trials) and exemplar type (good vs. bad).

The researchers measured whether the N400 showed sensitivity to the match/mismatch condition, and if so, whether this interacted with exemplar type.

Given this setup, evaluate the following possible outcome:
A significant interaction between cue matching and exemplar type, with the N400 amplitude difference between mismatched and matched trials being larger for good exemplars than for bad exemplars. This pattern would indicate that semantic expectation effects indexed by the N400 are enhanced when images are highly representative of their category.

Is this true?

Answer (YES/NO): YES